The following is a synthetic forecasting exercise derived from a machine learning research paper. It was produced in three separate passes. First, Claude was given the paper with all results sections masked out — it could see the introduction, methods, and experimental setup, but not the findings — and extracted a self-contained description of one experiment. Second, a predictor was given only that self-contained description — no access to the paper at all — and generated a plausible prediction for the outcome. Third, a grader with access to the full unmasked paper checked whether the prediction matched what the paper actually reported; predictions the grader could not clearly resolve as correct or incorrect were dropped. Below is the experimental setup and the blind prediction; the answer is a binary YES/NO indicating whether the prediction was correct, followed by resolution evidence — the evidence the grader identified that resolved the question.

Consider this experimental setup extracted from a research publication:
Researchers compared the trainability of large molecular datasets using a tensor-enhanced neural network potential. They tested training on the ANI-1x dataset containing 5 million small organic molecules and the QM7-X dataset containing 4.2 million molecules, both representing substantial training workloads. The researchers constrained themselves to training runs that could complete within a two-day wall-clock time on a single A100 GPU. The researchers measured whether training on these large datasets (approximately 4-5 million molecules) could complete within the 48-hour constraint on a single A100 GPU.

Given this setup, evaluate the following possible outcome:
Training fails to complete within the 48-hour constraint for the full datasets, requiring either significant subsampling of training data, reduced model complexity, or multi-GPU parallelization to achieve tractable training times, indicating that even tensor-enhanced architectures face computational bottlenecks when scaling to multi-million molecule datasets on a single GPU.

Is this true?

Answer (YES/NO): NO